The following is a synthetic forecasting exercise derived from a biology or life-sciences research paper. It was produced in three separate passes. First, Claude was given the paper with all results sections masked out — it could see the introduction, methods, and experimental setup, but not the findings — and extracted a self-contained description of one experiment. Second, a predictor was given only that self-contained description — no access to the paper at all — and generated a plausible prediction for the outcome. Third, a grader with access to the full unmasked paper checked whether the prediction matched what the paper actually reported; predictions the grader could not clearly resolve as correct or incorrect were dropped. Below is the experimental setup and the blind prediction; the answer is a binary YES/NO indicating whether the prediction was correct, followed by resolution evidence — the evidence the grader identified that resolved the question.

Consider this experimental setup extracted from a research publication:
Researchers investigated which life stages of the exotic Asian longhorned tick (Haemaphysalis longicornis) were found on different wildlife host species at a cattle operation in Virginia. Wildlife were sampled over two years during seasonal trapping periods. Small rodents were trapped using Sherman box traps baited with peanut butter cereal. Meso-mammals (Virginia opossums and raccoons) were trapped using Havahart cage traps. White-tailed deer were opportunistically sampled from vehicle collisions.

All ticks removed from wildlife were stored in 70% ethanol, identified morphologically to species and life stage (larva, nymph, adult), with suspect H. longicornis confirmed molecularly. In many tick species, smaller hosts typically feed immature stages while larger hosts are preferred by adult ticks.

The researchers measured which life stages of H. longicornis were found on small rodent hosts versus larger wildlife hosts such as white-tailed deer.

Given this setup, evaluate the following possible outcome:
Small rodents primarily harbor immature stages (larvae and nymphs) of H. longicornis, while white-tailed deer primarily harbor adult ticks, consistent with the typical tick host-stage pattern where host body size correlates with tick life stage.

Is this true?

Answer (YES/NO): NO